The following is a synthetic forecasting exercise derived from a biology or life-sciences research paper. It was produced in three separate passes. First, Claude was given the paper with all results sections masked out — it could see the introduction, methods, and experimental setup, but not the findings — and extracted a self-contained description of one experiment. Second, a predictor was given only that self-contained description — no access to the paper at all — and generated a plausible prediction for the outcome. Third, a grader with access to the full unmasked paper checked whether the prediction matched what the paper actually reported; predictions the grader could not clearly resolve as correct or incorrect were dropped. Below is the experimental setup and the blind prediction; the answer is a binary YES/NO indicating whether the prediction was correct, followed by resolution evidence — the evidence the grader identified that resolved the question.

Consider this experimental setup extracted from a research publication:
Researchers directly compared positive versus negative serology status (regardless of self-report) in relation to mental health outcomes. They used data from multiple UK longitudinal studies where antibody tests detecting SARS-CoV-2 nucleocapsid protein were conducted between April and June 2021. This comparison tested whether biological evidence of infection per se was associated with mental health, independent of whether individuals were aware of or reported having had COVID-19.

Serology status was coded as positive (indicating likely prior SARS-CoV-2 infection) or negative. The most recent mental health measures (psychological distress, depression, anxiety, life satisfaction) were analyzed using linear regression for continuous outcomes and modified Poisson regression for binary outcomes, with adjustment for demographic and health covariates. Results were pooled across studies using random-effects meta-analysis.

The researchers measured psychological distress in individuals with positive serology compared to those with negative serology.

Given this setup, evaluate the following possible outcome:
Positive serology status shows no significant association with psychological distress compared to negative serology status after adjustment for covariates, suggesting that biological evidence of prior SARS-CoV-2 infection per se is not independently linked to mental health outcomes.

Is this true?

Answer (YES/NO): YES